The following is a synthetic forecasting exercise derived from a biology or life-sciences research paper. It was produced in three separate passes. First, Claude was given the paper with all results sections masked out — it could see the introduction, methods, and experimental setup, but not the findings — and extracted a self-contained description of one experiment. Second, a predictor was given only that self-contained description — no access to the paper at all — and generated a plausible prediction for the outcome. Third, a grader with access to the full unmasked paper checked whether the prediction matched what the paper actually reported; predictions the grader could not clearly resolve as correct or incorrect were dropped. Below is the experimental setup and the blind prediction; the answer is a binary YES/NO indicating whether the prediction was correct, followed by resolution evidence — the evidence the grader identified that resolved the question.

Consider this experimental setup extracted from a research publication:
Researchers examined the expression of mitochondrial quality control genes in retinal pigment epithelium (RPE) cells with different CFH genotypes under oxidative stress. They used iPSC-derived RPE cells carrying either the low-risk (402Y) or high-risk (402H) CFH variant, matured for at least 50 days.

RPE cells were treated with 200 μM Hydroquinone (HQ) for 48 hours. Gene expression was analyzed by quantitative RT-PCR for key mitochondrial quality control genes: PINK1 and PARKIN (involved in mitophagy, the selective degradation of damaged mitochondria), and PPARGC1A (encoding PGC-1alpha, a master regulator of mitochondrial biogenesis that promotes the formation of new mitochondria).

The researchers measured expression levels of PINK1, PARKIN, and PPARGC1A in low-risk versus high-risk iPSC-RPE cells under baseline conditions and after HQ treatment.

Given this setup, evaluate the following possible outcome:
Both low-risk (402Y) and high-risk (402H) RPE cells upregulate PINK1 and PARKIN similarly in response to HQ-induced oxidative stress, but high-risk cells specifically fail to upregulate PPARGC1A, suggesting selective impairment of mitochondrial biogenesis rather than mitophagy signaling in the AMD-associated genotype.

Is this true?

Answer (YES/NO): NO